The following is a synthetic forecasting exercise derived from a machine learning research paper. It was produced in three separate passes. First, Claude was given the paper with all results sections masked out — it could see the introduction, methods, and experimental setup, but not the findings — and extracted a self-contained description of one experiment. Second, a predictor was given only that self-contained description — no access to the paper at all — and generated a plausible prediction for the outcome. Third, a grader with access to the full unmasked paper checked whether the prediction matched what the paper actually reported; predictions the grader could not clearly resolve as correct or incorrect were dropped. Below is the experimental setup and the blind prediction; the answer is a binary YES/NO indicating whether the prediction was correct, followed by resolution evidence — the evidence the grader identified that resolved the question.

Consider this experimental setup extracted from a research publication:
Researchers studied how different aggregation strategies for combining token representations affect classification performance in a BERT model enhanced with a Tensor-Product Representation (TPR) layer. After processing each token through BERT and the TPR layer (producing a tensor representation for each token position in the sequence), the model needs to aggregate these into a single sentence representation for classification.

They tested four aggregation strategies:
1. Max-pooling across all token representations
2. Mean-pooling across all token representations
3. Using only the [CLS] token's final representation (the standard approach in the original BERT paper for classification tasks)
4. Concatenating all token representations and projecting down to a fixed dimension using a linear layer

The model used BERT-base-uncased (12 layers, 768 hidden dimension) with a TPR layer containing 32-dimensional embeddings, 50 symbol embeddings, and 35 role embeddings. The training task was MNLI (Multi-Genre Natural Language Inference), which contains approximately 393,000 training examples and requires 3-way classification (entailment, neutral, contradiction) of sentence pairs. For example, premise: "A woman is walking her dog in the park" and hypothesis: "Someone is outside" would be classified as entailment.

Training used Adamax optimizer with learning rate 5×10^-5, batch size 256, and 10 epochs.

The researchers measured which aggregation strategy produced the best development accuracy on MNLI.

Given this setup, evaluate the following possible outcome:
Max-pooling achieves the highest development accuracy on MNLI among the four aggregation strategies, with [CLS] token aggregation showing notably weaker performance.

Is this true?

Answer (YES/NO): NO